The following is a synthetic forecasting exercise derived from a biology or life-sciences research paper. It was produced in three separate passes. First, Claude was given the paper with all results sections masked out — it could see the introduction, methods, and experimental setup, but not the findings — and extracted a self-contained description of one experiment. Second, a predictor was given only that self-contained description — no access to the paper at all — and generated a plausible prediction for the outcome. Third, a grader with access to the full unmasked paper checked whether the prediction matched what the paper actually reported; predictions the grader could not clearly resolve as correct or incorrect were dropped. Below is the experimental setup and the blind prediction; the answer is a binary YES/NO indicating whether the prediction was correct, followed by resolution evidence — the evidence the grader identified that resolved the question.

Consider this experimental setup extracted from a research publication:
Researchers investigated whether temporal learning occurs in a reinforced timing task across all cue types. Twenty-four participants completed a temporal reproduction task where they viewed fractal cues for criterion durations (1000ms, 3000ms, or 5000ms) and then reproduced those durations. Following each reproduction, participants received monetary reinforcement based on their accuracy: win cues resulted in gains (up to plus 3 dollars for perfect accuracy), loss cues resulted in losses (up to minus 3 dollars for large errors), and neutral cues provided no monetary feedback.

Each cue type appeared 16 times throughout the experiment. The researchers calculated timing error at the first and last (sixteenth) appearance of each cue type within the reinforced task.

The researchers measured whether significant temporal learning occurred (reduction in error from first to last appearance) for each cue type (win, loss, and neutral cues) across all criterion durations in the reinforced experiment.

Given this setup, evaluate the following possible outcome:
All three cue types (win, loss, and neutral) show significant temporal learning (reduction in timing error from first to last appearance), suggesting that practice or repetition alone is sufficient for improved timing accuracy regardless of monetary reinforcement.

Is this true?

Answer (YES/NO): YES